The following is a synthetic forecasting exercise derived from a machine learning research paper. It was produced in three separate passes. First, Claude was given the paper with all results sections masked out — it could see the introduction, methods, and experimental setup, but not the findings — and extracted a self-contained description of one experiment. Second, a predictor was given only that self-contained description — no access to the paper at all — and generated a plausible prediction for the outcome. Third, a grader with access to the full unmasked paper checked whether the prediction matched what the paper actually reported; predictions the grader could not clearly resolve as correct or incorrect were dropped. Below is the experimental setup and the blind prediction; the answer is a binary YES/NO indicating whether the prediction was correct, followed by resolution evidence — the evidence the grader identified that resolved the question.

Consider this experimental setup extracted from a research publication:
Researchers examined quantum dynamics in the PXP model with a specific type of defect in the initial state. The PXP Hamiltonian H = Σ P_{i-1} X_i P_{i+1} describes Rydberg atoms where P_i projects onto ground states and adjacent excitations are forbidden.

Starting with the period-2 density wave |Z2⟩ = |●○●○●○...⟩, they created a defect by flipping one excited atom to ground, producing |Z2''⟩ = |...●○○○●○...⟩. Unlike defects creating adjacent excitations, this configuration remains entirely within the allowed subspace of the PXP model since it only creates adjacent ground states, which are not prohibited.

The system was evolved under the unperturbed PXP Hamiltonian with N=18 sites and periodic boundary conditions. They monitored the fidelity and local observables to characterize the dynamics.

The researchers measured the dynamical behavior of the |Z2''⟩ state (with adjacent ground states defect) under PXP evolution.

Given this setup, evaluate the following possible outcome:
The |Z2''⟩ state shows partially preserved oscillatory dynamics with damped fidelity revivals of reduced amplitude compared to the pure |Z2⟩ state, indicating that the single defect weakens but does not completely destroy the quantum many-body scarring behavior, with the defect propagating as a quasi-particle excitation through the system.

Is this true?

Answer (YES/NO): NO